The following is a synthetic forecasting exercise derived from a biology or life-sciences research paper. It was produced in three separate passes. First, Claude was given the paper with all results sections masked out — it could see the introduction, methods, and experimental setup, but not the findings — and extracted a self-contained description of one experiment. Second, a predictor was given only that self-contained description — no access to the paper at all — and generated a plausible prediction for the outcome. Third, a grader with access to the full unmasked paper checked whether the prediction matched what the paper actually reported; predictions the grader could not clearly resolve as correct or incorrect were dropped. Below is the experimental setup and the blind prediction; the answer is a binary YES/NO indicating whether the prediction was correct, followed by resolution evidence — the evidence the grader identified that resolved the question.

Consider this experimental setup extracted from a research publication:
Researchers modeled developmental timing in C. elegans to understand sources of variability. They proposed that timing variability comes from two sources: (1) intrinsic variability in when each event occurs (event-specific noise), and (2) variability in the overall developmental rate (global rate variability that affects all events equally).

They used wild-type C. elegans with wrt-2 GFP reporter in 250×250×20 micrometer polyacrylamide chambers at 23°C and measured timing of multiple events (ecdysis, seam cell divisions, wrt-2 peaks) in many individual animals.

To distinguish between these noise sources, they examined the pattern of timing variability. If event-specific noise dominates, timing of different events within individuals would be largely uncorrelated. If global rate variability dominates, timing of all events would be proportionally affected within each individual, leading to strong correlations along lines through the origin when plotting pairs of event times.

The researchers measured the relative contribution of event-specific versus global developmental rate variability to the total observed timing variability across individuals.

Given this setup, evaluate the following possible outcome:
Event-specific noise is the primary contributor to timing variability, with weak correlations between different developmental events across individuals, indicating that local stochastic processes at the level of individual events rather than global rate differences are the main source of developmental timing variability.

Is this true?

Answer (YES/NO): NO